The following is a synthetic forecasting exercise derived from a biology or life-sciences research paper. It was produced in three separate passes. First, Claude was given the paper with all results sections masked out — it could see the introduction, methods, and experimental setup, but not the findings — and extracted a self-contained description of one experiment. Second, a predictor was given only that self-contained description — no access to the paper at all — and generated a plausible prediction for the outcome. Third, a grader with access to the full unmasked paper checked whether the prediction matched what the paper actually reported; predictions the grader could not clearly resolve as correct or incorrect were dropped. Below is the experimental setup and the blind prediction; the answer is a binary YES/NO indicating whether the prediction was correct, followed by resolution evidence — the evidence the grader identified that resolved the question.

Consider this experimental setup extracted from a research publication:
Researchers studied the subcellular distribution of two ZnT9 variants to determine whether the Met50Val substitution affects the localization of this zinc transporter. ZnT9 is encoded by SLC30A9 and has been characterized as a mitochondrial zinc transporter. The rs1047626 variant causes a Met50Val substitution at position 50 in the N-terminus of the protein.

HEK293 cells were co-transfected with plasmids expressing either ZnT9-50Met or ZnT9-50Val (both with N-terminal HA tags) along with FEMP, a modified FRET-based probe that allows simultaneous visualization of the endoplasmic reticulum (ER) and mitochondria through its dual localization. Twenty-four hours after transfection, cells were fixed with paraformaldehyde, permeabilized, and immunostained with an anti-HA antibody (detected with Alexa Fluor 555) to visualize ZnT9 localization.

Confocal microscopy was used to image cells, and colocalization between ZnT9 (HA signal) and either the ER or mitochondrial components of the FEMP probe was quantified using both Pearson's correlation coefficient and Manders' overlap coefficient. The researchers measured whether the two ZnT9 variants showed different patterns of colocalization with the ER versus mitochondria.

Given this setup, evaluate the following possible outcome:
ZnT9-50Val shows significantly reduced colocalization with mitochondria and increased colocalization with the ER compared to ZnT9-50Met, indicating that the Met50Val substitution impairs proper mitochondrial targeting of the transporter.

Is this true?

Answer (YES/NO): NO